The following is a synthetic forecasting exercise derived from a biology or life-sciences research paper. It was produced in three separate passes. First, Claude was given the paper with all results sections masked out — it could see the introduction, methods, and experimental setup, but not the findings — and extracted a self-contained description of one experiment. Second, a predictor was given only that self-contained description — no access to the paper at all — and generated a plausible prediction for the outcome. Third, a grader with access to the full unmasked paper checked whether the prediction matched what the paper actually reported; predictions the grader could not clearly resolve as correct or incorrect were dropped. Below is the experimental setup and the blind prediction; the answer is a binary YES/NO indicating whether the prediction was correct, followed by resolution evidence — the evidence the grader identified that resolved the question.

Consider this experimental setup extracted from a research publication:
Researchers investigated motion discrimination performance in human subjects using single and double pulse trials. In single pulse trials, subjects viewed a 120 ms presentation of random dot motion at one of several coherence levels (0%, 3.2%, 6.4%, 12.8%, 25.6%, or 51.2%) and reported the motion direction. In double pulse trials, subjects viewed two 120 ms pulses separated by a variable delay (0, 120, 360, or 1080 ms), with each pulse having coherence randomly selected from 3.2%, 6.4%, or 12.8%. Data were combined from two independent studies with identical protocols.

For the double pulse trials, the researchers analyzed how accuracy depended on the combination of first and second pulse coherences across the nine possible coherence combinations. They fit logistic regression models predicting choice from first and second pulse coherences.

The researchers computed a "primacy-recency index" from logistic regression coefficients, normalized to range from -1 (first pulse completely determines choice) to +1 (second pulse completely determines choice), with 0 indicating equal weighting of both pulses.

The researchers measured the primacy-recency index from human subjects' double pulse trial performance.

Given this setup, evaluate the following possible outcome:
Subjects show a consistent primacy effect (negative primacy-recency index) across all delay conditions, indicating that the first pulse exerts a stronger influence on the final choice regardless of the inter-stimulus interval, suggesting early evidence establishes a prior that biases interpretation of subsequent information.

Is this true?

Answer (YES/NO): NO